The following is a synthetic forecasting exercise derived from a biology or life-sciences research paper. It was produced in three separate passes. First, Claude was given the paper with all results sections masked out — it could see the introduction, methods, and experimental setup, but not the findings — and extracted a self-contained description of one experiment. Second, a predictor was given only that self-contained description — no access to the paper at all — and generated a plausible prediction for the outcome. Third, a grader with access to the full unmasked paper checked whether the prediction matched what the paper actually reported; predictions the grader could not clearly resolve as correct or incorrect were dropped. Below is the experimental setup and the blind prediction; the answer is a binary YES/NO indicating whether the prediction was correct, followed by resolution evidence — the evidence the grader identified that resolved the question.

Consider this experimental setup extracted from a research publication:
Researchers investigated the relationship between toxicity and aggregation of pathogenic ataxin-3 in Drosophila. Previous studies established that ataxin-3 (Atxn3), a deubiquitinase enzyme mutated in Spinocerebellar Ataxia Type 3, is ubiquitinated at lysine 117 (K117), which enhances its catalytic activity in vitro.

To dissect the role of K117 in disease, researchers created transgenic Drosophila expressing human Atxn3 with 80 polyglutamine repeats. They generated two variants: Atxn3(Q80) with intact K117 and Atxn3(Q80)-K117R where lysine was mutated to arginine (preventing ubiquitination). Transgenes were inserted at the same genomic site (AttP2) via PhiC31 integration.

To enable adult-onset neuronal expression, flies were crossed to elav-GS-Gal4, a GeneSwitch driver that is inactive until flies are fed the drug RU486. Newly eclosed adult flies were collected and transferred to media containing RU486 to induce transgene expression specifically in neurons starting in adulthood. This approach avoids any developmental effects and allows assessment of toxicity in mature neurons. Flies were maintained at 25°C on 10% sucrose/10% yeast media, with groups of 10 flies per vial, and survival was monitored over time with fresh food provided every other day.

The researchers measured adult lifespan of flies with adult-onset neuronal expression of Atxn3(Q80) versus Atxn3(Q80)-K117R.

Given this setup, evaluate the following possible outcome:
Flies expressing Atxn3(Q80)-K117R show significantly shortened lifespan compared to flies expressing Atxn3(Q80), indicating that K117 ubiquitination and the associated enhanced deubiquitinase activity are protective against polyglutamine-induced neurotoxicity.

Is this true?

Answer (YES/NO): YES